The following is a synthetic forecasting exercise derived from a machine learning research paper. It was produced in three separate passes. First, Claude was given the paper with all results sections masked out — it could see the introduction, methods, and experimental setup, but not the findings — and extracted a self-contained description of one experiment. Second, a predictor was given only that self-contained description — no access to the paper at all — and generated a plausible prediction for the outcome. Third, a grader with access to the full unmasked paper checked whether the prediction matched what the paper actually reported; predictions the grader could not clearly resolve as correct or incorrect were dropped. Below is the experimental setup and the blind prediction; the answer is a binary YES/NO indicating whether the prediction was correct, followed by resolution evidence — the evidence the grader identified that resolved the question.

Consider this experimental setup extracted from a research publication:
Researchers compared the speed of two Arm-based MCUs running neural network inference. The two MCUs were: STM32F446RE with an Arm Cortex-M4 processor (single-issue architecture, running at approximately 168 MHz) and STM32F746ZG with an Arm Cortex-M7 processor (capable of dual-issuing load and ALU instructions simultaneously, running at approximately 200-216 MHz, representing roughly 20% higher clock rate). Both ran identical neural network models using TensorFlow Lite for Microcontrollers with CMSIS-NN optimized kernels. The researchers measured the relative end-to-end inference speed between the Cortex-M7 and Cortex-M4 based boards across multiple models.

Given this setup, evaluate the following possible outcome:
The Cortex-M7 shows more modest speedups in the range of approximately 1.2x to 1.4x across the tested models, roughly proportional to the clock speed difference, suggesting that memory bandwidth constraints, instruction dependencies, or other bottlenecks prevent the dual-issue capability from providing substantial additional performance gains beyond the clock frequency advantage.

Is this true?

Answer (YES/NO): NO